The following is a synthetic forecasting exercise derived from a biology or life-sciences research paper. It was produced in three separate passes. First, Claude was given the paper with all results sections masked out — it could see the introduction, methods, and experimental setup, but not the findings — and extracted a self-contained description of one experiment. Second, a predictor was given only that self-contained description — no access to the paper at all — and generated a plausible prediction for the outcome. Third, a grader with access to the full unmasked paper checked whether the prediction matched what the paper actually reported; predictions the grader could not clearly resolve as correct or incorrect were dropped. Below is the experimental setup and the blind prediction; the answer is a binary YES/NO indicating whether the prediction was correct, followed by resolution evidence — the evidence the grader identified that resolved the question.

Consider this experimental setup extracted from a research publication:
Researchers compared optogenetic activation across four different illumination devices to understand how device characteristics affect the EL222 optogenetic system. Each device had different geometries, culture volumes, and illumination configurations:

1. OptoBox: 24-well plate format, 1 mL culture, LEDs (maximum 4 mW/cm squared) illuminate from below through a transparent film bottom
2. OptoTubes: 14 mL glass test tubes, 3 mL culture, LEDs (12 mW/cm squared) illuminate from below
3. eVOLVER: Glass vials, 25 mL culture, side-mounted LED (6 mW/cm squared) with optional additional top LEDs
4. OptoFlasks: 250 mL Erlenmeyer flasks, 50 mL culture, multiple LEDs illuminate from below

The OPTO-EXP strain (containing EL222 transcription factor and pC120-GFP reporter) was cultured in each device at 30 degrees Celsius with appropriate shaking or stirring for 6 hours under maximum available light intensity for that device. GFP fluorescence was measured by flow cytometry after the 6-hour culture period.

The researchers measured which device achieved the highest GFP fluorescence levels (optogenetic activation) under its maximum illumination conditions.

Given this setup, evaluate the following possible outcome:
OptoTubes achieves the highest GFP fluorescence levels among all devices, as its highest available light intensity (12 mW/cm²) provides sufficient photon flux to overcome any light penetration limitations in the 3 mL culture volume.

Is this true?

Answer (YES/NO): NO